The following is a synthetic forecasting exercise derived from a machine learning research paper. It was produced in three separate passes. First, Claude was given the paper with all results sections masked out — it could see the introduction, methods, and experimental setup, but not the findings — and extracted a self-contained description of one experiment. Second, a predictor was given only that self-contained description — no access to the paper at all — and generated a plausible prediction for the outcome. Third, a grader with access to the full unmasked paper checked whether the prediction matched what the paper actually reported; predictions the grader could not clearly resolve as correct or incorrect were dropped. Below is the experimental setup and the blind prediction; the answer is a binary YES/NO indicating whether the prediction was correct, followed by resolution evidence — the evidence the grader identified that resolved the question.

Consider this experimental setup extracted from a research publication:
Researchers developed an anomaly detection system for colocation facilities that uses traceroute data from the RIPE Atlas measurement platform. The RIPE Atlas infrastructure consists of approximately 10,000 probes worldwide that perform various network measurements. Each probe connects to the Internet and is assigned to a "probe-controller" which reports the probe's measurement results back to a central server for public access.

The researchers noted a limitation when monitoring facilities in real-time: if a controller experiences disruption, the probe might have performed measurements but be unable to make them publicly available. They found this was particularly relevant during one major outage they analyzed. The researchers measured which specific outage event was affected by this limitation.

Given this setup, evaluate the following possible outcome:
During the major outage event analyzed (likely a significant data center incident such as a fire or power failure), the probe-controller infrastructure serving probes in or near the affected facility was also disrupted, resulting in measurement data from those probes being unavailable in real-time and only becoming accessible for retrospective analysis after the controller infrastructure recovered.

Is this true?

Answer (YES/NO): NO